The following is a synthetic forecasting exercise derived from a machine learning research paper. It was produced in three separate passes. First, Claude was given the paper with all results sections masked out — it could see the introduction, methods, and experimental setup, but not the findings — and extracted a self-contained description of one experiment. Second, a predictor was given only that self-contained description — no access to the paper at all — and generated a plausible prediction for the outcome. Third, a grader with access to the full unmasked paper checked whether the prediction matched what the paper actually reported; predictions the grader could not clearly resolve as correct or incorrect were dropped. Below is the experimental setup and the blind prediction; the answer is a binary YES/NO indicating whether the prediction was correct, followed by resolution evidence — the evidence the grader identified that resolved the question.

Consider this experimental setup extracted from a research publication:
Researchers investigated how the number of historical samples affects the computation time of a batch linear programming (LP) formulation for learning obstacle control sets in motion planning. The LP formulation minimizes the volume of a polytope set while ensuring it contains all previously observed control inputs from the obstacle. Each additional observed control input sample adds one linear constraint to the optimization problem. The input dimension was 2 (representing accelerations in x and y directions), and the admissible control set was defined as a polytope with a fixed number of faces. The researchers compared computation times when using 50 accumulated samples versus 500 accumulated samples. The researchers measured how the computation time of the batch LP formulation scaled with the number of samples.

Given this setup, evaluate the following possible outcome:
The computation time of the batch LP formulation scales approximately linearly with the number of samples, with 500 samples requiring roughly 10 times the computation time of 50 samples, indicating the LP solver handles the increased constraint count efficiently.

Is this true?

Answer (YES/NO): YES